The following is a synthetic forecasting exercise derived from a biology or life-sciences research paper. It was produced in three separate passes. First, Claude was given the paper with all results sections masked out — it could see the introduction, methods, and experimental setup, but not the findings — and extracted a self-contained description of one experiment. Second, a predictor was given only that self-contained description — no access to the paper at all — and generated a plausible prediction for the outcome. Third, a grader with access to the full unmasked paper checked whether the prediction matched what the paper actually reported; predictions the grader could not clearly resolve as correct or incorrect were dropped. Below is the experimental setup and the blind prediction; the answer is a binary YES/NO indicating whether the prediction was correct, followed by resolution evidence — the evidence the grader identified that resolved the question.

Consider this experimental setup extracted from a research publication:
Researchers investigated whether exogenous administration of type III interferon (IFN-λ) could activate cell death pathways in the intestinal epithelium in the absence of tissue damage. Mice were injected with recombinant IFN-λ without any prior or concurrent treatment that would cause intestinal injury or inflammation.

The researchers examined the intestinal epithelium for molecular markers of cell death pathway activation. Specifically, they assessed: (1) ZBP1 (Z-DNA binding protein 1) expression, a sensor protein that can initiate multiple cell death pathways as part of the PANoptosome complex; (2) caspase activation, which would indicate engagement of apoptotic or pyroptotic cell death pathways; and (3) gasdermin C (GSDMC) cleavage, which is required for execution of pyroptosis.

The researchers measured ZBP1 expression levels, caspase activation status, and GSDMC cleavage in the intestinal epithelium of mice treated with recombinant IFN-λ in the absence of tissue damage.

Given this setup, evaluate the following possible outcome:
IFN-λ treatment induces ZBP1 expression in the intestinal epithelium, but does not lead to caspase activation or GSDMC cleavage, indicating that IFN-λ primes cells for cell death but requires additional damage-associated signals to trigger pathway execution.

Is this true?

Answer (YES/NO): YES